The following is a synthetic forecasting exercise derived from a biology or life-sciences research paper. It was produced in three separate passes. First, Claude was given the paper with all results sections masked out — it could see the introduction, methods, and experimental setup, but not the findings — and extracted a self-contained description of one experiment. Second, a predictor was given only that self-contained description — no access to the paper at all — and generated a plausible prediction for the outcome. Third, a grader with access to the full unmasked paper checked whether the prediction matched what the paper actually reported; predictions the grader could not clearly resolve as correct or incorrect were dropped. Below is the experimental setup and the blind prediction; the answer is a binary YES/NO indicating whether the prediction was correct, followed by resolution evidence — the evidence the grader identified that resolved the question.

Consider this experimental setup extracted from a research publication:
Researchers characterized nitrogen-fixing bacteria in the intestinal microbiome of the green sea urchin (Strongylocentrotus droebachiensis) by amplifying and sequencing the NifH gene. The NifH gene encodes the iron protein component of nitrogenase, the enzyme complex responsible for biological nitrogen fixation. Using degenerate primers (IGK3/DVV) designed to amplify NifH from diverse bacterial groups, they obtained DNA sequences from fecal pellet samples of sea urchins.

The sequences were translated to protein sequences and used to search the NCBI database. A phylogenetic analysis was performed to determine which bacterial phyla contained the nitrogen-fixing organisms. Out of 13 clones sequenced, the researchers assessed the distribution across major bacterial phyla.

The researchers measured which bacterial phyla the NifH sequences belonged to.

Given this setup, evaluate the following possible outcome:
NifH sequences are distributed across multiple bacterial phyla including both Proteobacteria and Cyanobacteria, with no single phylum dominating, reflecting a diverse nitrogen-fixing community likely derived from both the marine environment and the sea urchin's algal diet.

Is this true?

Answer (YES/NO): NO